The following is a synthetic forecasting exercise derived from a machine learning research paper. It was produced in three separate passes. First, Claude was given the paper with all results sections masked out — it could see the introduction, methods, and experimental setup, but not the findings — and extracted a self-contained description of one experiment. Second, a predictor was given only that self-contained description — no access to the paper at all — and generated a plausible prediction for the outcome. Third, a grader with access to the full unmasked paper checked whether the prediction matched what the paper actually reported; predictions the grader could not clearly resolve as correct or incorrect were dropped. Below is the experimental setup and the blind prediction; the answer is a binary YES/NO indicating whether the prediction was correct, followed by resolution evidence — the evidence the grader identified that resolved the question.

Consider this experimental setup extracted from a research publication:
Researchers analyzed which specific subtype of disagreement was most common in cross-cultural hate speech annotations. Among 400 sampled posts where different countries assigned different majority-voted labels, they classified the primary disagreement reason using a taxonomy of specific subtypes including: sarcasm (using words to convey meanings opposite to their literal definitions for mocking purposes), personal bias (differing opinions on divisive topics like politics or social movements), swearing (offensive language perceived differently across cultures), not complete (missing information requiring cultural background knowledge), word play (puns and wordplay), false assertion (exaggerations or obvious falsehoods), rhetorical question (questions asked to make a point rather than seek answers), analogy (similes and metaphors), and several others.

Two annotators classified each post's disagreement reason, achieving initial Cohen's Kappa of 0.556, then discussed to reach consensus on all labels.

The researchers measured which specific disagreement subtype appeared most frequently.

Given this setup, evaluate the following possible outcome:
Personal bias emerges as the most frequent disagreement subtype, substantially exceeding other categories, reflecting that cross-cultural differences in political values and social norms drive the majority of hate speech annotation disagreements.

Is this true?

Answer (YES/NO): NO